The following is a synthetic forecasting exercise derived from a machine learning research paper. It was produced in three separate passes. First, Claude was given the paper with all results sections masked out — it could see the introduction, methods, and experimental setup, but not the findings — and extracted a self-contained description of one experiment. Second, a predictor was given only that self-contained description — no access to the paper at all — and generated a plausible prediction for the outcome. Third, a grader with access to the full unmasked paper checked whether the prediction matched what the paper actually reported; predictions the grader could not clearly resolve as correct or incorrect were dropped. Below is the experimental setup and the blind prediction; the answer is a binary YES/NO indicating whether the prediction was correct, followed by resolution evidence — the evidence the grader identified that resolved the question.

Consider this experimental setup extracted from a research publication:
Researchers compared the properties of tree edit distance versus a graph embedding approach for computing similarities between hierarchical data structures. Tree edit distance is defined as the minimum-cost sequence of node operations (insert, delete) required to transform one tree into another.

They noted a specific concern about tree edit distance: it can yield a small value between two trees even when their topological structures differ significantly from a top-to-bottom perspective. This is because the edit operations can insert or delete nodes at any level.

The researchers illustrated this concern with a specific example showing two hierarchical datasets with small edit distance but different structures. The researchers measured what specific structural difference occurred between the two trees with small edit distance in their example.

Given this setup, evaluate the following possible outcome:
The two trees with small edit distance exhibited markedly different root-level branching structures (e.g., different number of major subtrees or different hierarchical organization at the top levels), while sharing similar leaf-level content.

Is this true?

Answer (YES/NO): NO